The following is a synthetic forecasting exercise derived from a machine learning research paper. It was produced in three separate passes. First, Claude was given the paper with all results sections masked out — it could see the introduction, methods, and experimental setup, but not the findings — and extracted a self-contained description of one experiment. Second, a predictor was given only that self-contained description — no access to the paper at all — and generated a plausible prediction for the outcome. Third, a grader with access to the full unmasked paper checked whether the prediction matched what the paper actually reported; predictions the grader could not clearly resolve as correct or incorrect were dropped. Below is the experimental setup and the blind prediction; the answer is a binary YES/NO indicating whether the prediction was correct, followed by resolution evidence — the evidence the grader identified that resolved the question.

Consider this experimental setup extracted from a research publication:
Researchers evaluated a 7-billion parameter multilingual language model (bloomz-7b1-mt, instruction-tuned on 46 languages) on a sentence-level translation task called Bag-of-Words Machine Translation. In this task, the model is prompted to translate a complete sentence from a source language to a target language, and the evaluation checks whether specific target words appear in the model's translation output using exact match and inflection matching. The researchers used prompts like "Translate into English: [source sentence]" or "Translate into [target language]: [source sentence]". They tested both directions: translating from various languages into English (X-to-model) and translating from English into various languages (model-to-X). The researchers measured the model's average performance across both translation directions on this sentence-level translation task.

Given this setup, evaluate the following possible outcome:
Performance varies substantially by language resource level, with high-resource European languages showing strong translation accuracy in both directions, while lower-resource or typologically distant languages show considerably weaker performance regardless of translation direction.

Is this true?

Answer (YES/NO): NO